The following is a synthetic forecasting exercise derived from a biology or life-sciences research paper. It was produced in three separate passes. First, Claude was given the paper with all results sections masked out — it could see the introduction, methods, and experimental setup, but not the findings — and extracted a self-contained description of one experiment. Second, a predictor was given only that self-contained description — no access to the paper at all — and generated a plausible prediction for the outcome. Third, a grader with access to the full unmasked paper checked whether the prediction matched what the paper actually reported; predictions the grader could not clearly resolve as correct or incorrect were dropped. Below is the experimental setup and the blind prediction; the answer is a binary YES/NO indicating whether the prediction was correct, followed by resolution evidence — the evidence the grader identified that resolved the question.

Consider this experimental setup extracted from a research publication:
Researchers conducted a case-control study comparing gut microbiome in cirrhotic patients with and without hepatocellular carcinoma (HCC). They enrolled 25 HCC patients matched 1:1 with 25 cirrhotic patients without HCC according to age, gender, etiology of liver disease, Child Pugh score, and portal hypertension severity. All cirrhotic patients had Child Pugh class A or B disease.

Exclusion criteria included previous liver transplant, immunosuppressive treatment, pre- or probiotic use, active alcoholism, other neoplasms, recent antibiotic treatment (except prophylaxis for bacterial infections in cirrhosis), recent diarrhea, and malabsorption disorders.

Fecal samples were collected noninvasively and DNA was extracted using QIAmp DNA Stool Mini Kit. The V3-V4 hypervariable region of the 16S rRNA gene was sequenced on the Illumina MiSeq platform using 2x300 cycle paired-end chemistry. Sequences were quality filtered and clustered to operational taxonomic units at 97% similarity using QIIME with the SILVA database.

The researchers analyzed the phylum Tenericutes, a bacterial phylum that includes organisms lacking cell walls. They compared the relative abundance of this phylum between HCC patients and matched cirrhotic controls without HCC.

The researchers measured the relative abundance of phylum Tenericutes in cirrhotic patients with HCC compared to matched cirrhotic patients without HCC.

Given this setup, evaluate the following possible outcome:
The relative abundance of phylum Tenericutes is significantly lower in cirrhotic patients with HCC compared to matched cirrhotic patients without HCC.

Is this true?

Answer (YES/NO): NO